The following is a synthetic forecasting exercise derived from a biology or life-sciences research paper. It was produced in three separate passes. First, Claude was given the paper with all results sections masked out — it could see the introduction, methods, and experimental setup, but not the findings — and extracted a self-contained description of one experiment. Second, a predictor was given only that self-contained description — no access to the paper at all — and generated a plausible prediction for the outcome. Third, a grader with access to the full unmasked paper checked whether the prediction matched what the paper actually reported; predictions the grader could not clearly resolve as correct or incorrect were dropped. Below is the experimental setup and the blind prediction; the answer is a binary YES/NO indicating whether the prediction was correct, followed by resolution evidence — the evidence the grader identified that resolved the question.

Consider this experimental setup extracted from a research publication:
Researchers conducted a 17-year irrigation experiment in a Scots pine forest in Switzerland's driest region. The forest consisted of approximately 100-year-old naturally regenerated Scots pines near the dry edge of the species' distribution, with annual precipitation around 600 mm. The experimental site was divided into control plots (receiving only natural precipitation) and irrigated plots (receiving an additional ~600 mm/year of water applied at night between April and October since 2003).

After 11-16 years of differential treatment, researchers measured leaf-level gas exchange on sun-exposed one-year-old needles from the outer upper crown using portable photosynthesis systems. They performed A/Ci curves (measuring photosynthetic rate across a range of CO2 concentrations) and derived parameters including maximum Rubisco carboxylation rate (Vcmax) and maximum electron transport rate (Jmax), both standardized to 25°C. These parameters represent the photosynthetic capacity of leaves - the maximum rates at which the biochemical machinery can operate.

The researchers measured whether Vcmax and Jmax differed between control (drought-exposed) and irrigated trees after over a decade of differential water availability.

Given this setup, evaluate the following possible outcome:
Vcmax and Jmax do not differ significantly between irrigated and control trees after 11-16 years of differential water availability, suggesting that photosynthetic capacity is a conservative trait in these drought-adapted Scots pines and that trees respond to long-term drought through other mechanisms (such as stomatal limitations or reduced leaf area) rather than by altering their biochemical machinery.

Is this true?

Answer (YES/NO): YES